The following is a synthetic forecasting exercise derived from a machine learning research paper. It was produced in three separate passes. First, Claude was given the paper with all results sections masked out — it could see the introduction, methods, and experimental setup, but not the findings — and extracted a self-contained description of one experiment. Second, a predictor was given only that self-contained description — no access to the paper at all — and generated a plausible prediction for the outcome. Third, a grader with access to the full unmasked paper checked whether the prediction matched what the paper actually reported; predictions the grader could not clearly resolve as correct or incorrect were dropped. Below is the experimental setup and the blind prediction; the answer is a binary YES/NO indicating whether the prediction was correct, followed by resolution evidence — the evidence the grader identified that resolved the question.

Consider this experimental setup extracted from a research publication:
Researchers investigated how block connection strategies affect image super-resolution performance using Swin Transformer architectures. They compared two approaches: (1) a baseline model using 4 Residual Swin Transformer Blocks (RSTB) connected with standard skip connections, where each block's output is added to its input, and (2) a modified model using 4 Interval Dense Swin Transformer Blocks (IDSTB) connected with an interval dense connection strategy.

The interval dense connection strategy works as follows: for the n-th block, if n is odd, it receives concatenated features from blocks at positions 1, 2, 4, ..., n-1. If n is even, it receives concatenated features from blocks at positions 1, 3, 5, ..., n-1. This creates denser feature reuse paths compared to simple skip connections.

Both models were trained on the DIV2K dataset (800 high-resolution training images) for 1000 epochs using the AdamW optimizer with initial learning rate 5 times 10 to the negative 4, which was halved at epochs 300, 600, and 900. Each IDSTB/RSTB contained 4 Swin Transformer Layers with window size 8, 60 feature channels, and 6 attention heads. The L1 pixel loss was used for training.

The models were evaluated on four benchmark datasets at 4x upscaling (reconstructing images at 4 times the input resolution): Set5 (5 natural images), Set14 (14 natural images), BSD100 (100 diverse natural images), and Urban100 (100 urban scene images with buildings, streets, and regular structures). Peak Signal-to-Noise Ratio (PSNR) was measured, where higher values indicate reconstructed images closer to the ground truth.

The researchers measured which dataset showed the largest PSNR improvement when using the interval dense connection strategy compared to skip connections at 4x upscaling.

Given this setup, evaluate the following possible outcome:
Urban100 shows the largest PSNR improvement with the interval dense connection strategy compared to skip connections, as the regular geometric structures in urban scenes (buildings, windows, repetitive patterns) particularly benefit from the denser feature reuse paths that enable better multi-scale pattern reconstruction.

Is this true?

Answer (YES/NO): YES